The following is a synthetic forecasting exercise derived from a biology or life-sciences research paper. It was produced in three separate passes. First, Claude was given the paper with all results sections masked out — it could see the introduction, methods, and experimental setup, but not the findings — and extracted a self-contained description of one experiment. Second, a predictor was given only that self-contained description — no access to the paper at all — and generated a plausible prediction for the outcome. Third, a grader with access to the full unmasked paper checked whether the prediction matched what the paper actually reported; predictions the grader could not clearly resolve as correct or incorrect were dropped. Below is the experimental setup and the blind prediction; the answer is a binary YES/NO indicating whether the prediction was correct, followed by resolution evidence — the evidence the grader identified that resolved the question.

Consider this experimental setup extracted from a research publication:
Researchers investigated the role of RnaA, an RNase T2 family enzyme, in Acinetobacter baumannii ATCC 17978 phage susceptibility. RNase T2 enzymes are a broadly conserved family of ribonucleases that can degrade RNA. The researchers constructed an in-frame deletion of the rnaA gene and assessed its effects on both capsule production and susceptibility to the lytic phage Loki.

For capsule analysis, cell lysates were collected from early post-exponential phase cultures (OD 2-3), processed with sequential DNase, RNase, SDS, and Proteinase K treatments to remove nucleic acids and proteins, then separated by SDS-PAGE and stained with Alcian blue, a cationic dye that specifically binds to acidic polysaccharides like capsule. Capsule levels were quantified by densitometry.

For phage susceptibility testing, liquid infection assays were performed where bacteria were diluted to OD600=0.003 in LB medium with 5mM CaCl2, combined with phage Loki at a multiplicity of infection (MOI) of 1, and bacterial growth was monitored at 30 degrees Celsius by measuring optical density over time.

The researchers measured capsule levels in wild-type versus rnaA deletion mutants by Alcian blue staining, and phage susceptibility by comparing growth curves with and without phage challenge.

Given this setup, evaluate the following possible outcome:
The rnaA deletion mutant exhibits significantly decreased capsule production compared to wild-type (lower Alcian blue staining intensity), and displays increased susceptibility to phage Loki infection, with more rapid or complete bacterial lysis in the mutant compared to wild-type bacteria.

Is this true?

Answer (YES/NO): NO